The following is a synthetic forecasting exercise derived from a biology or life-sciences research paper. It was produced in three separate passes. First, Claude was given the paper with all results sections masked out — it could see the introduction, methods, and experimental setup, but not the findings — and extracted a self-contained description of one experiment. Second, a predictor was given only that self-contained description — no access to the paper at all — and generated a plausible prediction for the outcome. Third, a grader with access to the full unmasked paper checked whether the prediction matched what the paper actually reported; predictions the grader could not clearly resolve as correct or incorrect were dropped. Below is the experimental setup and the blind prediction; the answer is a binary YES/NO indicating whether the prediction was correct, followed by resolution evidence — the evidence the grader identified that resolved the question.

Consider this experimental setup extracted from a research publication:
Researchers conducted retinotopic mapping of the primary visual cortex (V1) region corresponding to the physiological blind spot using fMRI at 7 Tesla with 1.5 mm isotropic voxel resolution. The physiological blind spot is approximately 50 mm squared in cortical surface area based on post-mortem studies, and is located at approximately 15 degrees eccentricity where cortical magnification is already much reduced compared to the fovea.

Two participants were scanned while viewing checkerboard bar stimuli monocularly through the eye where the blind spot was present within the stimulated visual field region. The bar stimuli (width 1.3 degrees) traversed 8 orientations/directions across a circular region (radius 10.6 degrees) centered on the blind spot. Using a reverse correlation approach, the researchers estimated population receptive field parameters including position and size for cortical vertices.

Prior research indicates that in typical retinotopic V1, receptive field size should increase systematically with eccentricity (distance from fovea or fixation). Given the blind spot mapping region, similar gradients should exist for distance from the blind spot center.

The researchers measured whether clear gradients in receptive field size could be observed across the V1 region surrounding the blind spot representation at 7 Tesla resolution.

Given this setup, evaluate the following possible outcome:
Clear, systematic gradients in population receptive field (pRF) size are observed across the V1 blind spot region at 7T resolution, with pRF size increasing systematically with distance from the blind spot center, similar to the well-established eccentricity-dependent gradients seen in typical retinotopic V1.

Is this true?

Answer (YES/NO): YES